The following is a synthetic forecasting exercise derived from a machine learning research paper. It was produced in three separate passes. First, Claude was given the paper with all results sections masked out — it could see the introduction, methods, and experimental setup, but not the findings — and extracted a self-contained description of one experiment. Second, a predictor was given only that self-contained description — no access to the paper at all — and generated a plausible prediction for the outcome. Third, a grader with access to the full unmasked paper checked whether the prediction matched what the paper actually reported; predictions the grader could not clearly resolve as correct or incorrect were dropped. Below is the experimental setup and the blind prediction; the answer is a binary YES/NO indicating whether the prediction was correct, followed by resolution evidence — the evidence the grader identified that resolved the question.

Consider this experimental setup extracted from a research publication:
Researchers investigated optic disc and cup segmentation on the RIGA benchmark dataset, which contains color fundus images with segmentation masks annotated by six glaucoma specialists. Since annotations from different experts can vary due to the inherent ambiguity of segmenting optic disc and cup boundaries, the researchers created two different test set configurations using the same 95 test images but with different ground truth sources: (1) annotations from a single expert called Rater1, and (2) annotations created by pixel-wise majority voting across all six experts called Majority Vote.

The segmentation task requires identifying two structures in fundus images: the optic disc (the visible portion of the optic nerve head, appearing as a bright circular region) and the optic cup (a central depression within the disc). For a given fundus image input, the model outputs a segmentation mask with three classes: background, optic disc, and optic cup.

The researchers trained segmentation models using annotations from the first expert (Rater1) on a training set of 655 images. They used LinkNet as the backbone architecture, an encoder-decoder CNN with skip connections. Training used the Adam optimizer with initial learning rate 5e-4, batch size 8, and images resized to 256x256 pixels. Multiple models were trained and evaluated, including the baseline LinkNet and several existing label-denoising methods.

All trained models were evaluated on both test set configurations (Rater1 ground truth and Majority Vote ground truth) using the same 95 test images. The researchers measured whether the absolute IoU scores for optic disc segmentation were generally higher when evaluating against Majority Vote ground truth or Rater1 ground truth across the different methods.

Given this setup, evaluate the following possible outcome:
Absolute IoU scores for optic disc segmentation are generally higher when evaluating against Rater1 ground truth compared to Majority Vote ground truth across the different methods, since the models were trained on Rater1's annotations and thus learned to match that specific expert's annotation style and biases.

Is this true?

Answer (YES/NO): NO